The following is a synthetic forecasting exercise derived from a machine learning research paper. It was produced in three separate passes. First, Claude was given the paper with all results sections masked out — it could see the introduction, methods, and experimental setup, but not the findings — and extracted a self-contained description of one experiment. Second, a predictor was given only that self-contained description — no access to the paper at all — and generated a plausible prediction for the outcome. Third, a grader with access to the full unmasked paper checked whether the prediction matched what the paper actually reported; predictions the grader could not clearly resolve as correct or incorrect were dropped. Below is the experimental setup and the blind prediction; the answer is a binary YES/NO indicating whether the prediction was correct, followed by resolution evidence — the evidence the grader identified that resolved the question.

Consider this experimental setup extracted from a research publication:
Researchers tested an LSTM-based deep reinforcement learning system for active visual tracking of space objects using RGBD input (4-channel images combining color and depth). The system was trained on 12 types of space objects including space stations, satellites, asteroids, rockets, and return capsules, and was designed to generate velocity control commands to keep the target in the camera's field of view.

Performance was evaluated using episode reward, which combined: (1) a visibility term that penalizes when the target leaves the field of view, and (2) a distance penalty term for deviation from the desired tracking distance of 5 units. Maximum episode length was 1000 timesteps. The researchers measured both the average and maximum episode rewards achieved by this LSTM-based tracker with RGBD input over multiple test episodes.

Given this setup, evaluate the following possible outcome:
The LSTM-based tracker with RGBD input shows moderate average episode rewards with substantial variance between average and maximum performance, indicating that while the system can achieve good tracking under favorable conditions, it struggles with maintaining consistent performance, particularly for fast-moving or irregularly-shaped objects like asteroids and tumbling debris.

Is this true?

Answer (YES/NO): NO